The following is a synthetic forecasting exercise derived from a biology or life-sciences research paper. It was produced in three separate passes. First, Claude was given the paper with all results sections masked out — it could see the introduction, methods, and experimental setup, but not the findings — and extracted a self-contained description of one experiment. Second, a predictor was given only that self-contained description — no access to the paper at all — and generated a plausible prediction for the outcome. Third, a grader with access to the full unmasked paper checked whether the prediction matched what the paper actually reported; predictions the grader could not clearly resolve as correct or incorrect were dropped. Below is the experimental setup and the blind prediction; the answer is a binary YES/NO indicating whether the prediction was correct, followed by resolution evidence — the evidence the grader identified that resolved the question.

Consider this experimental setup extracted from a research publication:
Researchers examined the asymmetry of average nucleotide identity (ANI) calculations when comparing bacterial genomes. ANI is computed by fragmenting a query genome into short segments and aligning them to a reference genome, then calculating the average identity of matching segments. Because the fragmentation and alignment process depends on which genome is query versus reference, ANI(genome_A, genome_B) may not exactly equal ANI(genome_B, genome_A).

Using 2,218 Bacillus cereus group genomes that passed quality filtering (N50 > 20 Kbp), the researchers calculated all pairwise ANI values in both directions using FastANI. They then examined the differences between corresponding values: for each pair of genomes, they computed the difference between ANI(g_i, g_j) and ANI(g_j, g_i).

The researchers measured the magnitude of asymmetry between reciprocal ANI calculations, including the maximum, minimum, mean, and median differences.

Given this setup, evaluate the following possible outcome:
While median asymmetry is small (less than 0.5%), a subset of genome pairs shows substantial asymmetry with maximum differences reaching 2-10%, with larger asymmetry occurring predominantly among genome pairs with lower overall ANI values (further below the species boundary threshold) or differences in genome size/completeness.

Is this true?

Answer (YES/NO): NO